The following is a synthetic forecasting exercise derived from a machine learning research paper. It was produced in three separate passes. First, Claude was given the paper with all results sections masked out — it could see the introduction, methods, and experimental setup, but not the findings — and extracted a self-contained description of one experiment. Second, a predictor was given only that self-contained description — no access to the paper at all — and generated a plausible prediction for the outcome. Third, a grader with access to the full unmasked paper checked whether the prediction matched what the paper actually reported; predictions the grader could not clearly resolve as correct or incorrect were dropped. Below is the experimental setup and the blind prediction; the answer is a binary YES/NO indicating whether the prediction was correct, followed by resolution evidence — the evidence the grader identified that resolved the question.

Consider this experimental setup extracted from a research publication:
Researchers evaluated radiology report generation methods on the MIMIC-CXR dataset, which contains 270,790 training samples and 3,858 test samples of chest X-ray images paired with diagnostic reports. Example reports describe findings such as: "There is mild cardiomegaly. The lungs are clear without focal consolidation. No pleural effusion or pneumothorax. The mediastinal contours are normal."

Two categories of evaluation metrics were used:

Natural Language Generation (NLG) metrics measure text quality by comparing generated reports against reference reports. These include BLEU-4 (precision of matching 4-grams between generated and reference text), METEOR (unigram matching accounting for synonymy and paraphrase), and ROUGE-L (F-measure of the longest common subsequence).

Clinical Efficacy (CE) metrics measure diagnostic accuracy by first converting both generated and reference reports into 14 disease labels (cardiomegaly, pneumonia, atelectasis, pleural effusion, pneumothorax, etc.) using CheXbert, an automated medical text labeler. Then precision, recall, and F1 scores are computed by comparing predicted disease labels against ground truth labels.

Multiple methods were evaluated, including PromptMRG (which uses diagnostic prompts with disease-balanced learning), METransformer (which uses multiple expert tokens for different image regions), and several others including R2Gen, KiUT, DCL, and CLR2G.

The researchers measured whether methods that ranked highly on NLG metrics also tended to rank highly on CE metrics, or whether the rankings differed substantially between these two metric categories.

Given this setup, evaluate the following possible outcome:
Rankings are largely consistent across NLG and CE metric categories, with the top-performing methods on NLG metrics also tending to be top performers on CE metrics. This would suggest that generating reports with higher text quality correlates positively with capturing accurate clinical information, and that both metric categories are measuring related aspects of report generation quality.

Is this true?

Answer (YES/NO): NO